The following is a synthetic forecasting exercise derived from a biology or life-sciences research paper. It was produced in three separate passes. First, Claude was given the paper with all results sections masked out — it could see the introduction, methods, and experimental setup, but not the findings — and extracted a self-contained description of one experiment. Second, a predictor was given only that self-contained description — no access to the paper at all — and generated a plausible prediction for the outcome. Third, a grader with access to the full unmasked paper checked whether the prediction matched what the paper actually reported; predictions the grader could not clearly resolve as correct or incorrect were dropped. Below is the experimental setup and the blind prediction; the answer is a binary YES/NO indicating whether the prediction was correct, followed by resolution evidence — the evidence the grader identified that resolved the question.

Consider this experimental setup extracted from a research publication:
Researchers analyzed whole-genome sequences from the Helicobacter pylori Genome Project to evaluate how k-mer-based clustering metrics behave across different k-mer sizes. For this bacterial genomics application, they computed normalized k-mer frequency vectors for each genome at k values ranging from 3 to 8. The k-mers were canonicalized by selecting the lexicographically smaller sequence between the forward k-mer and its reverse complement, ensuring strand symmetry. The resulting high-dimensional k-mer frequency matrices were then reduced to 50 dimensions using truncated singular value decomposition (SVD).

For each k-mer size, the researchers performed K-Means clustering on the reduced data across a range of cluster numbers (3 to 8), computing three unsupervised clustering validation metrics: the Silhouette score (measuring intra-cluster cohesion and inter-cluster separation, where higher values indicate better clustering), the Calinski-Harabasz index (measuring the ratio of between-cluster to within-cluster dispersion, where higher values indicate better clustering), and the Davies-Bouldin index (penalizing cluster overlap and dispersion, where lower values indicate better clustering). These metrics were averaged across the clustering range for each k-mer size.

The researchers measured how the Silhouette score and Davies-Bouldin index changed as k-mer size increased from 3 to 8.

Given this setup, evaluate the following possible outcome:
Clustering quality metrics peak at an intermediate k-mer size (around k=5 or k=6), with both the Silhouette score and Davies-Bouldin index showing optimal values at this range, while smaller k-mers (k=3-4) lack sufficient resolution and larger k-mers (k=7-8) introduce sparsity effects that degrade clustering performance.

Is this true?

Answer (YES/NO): NO